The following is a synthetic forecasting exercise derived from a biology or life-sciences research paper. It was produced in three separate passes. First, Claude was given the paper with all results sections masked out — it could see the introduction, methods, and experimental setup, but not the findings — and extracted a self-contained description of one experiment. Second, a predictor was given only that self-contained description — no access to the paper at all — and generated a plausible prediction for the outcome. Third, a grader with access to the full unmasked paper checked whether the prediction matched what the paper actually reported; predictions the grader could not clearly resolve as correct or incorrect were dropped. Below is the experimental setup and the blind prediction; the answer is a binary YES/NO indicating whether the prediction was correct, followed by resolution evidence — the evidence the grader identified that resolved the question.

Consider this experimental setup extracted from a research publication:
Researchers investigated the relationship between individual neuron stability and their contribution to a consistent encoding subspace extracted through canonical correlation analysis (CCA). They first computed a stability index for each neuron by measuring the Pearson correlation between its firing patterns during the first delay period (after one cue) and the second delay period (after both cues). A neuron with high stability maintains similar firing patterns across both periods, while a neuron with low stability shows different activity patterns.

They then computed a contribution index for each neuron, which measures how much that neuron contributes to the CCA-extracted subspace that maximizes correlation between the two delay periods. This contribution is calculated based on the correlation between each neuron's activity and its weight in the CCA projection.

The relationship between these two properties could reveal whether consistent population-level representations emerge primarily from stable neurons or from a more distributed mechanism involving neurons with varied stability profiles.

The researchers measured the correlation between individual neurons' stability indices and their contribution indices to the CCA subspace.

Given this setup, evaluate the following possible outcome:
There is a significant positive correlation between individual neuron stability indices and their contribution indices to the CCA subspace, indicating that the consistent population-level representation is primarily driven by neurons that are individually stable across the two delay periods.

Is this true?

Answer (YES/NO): NO